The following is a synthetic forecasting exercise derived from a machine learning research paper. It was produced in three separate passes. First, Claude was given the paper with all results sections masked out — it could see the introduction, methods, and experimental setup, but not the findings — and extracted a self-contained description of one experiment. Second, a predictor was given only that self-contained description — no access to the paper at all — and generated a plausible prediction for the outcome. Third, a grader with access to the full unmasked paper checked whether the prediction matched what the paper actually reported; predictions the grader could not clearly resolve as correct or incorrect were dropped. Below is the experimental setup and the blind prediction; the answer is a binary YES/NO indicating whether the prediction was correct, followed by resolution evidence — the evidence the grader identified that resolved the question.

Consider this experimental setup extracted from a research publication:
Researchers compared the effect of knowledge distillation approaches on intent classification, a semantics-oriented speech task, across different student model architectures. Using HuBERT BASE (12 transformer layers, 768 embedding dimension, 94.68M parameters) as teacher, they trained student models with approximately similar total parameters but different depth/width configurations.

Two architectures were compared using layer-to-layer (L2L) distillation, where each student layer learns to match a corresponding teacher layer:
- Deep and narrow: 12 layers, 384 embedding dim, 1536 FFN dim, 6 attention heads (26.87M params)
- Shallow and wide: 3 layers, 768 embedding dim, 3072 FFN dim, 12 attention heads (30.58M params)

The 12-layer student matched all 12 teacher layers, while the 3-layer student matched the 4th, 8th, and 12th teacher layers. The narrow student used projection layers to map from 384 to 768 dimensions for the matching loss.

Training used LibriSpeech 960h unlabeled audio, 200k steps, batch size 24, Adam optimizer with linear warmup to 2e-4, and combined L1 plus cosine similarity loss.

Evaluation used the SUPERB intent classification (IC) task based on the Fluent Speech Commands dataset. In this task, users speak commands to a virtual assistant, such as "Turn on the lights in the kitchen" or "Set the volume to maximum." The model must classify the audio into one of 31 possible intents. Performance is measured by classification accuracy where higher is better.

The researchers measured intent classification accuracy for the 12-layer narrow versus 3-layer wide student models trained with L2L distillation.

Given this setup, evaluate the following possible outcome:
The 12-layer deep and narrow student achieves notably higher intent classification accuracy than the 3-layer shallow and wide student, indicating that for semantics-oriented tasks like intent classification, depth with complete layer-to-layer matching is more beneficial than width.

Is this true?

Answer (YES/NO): YES